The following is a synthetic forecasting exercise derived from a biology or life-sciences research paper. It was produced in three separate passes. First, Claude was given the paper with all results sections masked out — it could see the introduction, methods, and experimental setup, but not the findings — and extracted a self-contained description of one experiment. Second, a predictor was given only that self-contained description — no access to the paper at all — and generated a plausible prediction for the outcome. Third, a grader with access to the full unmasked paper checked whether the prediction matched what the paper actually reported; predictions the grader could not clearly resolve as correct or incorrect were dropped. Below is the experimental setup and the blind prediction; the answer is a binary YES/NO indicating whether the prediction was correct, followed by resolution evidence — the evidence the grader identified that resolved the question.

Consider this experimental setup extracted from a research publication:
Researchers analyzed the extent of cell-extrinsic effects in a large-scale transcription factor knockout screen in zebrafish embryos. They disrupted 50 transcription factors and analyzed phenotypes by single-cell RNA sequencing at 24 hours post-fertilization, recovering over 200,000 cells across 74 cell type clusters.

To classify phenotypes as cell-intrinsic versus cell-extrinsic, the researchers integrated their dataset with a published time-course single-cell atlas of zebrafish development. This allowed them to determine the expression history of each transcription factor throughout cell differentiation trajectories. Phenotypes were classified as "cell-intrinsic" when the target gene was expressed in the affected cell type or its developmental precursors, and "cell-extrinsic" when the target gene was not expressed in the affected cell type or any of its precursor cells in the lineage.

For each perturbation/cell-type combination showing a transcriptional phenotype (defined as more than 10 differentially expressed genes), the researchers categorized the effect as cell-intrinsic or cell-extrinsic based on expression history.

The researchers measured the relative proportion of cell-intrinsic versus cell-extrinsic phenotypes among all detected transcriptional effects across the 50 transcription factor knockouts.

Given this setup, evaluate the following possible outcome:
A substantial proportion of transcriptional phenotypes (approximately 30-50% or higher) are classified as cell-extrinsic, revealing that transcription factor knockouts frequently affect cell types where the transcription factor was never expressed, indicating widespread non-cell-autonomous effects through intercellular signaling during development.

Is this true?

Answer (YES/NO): YES